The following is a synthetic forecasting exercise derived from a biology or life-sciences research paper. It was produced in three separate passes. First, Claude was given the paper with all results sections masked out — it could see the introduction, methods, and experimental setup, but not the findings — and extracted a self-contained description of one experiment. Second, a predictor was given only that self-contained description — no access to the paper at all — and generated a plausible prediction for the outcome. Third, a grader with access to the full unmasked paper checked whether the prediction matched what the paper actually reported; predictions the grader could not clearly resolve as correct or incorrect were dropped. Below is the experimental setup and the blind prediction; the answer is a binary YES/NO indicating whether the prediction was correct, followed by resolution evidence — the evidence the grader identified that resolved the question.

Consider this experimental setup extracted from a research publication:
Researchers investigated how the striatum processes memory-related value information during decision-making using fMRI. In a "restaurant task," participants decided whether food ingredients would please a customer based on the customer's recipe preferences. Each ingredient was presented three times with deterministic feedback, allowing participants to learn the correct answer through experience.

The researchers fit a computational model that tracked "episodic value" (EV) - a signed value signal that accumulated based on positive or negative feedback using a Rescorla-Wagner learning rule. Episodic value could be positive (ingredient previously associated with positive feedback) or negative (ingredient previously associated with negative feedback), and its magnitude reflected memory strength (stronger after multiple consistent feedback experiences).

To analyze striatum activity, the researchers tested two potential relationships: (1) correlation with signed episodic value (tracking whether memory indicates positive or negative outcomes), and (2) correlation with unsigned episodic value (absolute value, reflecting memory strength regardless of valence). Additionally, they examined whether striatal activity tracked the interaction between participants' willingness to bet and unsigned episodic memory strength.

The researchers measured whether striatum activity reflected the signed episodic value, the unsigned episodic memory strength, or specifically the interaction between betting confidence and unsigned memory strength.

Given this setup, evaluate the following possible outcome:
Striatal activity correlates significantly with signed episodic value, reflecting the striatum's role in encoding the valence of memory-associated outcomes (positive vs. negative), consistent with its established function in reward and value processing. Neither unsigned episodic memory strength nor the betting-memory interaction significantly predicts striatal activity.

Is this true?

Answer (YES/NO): NO